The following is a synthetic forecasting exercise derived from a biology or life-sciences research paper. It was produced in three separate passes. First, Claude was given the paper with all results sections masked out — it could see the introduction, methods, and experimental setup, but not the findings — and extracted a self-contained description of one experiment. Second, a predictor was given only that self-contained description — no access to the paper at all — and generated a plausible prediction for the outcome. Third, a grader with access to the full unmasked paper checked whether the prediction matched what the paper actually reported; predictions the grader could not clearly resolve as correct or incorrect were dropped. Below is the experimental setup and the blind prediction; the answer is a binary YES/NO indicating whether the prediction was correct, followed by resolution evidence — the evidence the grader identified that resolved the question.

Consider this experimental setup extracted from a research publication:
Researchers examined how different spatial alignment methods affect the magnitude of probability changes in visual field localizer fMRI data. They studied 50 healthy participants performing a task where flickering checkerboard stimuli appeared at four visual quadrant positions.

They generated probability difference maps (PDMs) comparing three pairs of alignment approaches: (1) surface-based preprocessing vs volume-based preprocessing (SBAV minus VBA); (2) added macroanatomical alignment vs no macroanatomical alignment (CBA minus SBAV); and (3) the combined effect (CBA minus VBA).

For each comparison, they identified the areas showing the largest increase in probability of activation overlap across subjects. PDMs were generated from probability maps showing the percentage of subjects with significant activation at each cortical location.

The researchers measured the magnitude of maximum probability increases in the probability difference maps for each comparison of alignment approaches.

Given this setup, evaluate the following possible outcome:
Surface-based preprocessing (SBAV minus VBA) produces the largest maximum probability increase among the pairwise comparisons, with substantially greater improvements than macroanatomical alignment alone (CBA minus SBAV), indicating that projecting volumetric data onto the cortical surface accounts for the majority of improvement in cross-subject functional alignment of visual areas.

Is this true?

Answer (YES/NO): NO